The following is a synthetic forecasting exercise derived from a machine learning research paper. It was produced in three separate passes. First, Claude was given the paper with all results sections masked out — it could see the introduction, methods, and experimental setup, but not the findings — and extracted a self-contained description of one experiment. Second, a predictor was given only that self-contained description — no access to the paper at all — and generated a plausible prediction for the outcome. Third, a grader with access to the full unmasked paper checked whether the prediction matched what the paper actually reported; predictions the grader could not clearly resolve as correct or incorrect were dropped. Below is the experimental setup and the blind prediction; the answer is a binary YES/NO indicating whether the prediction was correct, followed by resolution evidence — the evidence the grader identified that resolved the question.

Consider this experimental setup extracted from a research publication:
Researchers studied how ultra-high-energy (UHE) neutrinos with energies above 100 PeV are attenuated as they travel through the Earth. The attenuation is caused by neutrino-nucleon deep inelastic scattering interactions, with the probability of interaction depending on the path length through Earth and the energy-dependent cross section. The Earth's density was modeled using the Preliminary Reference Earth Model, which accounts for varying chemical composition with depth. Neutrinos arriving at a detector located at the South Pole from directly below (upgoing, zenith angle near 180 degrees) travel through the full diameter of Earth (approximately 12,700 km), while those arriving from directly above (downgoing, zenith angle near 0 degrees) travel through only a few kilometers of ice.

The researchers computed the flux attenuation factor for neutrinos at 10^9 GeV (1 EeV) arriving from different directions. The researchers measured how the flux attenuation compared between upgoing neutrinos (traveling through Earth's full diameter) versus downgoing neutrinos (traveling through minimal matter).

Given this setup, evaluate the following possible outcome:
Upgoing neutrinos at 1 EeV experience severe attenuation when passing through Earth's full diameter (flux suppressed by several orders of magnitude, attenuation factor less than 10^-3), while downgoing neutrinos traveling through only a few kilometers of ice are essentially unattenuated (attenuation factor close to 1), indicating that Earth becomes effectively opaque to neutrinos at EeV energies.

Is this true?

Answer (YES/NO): YES